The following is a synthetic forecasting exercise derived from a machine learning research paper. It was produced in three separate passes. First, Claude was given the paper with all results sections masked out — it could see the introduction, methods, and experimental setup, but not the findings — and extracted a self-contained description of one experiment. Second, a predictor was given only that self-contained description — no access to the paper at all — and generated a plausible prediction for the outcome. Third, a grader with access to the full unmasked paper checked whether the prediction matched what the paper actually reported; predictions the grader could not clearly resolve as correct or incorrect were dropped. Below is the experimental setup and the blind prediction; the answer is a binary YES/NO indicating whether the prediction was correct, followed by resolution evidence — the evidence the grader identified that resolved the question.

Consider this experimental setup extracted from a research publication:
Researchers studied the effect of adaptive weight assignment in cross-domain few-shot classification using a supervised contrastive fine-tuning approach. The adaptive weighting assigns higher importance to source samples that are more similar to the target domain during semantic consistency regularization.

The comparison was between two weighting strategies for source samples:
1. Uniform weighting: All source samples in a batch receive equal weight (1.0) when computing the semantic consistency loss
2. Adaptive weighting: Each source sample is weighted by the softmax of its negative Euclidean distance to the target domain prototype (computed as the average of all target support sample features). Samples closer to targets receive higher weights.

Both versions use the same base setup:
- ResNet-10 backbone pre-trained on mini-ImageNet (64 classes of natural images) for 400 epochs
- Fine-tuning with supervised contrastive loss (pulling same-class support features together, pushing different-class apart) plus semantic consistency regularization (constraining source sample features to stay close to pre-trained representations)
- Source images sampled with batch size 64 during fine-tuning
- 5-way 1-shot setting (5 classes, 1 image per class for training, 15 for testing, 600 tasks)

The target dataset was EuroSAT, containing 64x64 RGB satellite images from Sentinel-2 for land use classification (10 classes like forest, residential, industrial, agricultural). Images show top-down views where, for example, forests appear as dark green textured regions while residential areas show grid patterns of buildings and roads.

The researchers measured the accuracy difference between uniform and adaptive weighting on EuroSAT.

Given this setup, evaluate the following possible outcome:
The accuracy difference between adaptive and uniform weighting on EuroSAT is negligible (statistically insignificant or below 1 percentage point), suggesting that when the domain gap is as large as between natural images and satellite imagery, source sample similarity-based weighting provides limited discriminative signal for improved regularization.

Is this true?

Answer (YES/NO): NO